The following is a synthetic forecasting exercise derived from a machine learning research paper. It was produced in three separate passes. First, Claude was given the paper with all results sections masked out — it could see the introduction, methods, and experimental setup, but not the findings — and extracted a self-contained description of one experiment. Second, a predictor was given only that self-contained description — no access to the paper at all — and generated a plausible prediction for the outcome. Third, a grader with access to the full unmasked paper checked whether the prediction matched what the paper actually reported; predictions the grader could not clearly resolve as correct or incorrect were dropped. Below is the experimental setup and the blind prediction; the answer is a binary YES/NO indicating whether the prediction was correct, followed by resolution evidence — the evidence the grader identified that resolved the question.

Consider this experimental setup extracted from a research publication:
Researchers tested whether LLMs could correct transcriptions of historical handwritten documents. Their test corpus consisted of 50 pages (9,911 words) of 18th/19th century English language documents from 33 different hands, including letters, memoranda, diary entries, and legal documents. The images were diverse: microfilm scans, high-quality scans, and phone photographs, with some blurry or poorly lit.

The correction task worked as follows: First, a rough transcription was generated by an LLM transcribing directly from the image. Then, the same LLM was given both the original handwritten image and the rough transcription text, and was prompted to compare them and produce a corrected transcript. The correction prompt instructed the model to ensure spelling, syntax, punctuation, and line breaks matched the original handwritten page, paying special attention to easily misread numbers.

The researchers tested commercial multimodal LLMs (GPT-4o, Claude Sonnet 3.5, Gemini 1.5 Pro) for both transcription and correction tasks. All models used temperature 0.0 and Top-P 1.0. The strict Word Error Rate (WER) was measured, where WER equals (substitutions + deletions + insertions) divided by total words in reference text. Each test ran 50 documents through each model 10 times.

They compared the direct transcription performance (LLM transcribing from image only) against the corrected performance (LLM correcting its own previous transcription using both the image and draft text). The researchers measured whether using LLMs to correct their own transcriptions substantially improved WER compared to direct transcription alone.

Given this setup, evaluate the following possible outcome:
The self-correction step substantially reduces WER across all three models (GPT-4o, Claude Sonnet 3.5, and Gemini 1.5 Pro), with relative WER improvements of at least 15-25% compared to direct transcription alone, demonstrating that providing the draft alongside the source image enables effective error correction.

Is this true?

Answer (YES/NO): NO